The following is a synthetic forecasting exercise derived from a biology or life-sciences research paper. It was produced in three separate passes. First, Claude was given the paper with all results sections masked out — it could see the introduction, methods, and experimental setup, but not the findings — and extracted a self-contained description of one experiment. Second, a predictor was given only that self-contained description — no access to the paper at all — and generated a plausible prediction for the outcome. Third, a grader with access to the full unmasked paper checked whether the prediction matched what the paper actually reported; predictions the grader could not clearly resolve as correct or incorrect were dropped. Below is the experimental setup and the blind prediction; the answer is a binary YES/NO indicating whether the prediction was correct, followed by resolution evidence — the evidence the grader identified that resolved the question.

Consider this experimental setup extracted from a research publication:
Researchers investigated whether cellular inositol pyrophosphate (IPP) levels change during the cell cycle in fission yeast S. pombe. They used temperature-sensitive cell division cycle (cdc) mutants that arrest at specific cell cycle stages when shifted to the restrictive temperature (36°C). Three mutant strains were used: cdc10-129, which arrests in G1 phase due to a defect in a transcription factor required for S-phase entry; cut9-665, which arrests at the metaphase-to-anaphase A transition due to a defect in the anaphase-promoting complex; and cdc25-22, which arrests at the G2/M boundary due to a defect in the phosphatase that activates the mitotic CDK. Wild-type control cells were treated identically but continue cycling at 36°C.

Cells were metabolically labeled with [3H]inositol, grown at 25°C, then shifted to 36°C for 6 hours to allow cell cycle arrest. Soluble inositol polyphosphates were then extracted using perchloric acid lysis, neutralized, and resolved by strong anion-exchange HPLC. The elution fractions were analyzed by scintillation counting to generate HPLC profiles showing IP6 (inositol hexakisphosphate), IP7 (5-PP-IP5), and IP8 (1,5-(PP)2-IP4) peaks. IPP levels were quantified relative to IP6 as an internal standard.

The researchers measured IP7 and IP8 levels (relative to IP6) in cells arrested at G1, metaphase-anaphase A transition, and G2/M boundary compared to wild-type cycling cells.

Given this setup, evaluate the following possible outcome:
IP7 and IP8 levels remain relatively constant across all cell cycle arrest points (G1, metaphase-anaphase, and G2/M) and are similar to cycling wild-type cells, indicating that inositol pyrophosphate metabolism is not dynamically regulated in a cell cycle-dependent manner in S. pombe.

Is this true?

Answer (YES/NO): NO